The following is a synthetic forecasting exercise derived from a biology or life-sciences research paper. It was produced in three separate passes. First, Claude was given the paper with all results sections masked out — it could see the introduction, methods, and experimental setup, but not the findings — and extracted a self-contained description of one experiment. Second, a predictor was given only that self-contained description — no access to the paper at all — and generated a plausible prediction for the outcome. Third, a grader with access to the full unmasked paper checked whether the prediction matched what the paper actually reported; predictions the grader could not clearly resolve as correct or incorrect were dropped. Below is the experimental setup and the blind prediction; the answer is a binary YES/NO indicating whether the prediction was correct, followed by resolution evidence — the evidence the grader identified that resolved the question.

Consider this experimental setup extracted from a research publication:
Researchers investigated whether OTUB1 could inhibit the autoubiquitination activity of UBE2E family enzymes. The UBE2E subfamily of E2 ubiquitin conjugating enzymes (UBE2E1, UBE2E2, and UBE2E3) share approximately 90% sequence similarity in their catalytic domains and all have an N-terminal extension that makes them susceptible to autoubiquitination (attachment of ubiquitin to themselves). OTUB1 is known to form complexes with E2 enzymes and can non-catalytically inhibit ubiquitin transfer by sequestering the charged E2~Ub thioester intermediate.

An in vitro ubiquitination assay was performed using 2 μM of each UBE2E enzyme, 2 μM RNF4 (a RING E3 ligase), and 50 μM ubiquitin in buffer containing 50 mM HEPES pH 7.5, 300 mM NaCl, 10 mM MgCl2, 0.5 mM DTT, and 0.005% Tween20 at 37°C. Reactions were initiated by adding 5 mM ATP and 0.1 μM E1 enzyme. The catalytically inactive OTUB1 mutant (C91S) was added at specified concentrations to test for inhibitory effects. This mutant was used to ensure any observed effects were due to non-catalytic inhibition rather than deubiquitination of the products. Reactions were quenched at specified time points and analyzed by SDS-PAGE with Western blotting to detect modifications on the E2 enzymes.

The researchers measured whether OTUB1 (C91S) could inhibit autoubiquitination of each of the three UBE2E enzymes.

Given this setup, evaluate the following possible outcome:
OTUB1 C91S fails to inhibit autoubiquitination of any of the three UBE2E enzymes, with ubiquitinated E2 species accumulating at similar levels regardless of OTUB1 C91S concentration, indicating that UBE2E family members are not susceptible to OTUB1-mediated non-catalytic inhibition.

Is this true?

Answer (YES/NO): NO